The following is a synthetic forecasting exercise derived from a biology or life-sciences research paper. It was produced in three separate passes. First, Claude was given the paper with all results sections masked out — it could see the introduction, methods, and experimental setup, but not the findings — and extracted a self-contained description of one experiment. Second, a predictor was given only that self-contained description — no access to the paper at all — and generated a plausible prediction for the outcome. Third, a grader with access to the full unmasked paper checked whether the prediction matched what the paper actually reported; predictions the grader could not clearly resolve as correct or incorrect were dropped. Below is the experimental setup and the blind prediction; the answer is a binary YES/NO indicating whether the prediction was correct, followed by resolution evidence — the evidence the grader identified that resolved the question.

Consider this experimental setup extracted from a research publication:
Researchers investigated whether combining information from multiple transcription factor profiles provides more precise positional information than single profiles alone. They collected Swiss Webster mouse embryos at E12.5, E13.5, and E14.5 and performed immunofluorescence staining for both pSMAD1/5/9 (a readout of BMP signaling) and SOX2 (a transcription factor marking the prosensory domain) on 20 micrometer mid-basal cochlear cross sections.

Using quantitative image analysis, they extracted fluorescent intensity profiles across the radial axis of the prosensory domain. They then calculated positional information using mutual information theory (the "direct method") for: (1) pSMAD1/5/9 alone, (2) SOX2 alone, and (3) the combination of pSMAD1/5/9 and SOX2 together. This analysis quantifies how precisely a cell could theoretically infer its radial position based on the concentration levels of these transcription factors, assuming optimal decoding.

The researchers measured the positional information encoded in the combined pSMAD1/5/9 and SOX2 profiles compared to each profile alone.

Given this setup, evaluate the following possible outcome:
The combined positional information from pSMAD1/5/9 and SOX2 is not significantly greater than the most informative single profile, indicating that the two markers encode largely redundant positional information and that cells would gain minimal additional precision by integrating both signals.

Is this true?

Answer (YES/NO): NO